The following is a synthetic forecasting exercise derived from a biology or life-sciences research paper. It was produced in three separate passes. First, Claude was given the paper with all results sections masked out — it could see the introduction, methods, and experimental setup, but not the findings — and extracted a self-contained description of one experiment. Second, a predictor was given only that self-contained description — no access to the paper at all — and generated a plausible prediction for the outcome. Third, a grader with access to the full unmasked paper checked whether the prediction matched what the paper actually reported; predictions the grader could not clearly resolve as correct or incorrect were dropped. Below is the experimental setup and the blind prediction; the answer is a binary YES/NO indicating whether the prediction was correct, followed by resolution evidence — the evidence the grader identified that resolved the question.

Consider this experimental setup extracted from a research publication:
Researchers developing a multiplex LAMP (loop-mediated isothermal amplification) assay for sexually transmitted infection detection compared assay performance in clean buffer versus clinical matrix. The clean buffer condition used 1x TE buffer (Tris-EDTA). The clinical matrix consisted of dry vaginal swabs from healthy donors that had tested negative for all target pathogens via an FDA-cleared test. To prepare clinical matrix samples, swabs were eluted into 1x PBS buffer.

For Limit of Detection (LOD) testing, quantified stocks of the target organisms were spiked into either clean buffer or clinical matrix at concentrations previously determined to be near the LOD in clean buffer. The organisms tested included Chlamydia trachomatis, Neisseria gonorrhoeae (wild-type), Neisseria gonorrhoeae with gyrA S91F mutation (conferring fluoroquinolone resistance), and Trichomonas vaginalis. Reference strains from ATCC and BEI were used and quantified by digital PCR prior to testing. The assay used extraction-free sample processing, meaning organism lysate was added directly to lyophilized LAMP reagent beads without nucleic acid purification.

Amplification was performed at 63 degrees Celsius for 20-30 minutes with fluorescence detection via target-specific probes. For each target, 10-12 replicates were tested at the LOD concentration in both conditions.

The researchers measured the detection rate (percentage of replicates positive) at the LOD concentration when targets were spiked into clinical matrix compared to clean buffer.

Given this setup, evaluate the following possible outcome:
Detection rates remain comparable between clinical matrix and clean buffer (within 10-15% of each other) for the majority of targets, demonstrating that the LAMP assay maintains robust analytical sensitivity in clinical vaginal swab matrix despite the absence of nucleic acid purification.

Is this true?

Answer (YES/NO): YES